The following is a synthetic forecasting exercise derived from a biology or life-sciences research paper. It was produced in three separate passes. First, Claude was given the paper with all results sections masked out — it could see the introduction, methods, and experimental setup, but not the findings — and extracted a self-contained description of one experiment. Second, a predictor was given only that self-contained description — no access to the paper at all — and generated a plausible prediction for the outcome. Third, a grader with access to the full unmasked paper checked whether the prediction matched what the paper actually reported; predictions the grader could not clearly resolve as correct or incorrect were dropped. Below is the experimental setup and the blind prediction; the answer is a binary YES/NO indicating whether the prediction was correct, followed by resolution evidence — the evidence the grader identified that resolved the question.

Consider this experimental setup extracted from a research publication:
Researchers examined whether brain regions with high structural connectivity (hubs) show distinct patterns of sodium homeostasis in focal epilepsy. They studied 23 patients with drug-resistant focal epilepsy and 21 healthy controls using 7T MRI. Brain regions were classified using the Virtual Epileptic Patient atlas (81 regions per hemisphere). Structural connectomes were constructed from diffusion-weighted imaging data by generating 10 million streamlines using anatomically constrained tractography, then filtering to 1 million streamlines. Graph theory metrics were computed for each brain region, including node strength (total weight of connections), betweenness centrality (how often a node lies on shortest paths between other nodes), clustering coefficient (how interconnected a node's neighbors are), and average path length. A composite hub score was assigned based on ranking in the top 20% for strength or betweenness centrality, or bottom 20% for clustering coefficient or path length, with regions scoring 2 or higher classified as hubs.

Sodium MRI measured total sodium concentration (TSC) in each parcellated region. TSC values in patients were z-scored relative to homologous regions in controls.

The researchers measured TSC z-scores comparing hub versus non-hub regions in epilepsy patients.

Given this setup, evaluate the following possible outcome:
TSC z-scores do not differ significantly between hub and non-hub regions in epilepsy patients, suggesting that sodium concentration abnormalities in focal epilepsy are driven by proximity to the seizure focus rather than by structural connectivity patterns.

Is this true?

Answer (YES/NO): NO